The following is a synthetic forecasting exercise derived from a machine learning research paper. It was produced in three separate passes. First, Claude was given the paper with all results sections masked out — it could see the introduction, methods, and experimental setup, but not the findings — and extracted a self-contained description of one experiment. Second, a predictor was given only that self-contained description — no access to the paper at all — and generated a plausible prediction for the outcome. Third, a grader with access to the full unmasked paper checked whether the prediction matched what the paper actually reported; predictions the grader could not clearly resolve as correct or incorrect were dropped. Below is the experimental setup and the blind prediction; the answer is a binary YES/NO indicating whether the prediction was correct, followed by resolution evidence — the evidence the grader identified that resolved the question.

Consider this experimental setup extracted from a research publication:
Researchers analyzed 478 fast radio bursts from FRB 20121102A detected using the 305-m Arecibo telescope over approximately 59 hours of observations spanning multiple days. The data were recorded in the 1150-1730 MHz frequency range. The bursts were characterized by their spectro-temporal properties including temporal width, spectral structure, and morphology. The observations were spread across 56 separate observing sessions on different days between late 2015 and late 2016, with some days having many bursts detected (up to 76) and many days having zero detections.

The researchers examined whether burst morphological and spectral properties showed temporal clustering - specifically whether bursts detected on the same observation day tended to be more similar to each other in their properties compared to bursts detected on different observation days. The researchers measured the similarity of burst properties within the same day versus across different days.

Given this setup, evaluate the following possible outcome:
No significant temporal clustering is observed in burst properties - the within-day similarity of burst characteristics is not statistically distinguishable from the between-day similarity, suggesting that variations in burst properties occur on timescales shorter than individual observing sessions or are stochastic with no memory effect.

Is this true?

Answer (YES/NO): NO